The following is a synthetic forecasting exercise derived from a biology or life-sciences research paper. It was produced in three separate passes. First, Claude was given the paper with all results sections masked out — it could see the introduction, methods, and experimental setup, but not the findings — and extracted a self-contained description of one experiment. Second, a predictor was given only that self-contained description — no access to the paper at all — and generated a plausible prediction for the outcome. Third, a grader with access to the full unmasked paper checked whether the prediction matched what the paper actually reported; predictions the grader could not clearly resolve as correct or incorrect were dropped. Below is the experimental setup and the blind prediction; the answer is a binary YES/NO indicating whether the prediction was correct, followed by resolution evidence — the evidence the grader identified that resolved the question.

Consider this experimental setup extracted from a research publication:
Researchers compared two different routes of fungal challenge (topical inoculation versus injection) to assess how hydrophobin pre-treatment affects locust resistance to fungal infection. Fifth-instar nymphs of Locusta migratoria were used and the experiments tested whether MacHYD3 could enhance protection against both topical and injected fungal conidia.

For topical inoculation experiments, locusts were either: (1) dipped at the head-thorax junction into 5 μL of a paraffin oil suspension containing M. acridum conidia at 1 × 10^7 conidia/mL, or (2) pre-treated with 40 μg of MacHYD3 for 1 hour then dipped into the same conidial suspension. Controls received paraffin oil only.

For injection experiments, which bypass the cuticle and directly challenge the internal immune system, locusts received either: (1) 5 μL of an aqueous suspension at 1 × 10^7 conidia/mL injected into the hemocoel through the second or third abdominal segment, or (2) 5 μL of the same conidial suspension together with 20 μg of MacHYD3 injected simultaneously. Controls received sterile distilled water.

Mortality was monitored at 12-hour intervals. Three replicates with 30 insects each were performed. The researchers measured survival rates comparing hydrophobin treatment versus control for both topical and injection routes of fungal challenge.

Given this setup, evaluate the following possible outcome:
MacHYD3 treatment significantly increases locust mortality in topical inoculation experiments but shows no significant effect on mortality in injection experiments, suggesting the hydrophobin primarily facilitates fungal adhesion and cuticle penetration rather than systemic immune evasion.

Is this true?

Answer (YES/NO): NO